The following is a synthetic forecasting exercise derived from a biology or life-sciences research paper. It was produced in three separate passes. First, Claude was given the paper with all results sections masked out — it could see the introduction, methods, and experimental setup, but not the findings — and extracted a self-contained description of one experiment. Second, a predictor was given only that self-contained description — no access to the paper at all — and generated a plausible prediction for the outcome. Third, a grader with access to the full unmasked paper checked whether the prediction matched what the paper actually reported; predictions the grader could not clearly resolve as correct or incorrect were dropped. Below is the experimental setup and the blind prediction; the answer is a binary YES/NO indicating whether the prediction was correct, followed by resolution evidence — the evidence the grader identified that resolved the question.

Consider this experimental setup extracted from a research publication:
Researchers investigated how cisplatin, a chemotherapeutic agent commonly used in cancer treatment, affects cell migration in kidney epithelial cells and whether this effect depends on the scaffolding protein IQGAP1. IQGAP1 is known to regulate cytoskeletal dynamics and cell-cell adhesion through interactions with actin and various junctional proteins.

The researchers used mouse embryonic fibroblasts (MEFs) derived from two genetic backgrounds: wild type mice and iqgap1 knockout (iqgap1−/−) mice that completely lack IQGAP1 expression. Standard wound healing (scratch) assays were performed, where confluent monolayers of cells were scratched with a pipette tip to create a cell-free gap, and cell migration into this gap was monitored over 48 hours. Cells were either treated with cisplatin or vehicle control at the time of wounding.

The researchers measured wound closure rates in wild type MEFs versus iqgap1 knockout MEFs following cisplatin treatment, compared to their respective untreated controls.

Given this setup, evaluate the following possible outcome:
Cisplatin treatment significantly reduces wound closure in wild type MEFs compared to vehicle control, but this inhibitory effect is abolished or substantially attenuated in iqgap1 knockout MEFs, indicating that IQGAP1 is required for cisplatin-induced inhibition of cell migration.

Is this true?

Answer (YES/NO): NO